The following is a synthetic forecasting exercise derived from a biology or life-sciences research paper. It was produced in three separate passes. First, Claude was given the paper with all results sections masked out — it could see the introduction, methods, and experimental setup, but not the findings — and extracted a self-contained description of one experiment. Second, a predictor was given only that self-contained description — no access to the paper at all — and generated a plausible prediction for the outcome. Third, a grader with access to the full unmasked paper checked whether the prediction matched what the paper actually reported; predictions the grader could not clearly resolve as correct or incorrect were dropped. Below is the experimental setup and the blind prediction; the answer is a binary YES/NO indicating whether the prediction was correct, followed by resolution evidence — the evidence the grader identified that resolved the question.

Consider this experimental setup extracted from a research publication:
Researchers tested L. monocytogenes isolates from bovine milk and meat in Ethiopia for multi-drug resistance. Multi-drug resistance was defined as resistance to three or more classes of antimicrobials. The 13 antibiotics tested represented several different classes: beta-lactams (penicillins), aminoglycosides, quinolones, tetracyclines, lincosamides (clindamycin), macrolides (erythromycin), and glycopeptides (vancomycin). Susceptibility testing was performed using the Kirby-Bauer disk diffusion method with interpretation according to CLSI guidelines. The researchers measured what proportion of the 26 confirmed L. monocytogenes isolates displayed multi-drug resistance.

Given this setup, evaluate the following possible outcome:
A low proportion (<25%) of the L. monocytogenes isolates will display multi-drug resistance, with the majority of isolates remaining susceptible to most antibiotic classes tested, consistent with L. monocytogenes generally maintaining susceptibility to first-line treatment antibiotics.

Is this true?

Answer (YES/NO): NO